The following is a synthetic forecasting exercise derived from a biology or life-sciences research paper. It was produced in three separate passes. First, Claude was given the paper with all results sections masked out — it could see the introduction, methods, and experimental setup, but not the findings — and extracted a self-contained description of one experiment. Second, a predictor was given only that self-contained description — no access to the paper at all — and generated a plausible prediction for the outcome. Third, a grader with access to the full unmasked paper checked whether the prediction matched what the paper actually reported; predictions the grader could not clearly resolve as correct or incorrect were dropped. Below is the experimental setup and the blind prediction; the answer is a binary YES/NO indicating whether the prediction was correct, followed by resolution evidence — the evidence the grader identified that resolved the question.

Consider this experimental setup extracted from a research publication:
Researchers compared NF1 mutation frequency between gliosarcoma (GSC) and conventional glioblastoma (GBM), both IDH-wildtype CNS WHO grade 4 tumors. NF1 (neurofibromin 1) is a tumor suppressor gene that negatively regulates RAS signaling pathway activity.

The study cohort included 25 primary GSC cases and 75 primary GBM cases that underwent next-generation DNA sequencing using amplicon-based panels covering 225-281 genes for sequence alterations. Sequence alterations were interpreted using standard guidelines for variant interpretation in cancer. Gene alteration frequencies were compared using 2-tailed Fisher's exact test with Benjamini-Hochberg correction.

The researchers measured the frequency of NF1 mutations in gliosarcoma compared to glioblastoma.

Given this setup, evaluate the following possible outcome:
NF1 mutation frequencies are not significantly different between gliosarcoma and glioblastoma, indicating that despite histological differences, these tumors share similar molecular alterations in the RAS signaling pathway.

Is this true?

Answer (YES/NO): NO